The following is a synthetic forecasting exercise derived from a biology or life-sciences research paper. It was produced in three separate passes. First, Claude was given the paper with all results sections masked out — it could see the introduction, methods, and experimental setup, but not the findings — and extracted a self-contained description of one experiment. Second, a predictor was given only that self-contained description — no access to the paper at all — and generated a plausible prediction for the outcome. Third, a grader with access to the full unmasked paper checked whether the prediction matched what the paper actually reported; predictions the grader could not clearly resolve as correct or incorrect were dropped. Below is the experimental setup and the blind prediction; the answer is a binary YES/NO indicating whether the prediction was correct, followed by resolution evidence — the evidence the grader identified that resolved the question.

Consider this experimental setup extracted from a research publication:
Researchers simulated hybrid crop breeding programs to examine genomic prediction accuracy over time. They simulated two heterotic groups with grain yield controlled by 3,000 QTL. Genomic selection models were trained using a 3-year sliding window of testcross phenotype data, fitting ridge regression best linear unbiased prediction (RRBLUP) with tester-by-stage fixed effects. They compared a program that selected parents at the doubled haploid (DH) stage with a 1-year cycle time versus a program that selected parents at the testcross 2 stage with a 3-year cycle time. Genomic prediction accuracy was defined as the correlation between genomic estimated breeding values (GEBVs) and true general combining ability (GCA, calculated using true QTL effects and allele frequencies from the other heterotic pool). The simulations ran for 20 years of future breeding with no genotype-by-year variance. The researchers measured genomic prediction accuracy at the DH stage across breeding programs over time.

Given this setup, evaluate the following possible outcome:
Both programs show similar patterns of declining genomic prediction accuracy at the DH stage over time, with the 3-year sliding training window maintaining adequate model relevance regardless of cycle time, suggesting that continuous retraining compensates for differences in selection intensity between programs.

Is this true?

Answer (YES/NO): NO